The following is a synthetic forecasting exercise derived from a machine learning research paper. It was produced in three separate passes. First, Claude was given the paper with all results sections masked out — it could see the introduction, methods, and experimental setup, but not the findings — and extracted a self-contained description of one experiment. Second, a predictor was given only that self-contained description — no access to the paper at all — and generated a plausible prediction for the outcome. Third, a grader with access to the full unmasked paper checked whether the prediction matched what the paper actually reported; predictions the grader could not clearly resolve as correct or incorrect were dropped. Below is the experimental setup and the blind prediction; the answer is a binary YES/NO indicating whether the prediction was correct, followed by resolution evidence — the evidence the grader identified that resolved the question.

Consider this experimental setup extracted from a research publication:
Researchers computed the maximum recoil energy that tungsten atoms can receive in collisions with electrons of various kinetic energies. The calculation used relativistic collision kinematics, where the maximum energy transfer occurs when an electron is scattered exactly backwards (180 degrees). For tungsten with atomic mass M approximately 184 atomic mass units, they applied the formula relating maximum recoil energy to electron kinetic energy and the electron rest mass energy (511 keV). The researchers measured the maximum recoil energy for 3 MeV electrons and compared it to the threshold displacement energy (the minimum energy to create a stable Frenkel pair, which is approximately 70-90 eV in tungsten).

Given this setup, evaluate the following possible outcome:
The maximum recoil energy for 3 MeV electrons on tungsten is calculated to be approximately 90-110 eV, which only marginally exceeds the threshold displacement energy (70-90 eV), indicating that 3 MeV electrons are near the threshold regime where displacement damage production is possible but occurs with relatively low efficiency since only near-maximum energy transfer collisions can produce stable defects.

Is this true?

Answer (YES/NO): NO